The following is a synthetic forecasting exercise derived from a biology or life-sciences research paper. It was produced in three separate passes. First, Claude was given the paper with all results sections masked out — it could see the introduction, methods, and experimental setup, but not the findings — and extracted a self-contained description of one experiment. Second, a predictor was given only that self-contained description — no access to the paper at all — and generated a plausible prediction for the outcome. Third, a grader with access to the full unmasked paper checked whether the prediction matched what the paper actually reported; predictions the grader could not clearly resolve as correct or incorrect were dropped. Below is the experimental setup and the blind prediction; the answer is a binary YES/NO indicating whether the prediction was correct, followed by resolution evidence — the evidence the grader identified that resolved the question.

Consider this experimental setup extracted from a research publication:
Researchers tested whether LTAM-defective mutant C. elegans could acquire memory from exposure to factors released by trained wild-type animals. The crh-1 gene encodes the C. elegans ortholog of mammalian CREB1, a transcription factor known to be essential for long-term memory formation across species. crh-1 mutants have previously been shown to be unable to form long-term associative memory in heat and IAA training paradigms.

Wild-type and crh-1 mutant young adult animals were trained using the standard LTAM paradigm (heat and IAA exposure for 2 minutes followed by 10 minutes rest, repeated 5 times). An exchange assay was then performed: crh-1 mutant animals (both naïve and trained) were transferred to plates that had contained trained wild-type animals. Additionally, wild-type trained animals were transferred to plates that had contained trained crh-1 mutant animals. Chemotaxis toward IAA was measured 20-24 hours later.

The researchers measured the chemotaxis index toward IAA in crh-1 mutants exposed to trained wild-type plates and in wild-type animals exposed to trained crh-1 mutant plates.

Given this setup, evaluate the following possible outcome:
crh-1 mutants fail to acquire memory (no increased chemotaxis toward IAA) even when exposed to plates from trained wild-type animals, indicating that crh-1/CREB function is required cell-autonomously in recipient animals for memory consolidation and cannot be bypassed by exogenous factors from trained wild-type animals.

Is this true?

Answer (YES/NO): NO